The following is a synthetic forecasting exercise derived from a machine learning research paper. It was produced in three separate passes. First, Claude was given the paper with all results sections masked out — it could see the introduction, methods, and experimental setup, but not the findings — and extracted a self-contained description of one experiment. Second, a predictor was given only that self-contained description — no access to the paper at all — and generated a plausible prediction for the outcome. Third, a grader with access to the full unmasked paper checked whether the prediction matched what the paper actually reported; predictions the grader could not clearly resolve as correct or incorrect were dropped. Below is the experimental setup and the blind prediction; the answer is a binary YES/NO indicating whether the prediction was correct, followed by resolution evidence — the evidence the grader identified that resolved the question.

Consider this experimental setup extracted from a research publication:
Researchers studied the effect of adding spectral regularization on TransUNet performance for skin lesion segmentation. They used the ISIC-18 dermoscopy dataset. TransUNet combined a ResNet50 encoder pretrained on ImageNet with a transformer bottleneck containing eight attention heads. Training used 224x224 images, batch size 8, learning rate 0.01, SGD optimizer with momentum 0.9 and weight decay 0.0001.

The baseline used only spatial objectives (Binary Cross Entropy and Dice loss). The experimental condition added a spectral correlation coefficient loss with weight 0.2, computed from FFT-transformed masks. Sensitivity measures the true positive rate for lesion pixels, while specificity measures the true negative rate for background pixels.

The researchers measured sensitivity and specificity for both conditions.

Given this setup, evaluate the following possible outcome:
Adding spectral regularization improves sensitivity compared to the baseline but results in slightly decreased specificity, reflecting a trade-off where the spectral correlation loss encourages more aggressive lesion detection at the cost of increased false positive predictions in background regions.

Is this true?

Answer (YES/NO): NO